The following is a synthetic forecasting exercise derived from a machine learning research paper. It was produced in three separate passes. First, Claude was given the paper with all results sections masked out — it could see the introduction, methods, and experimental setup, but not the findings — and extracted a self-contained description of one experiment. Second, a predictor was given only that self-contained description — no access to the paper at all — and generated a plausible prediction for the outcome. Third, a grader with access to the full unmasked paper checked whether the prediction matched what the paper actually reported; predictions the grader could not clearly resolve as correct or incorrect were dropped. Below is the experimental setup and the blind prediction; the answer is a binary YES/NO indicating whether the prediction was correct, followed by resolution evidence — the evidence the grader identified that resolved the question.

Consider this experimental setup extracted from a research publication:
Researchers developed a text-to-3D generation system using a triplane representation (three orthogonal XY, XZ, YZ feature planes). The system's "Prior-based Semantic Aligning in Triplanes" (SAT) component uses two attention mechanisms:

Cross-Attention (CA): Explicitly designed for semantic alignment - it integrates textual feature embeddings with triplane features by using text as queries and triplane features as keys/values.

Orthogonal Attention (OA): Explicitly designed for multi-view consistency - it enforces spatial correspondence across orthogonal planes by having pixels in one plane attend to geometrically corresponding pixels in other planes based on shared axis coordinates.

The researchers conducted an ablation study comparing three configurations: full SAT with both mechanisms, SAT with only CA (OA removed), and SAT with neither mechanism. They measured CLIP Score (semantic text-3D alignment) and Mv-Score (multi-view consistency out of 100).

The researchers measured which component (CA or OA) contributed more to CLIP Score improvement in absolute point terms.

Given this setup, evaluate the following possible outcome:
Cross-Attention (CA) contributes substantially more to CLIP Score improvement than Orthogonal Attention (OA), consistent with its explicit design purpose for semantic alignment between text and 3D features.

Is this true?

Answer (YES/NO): NO